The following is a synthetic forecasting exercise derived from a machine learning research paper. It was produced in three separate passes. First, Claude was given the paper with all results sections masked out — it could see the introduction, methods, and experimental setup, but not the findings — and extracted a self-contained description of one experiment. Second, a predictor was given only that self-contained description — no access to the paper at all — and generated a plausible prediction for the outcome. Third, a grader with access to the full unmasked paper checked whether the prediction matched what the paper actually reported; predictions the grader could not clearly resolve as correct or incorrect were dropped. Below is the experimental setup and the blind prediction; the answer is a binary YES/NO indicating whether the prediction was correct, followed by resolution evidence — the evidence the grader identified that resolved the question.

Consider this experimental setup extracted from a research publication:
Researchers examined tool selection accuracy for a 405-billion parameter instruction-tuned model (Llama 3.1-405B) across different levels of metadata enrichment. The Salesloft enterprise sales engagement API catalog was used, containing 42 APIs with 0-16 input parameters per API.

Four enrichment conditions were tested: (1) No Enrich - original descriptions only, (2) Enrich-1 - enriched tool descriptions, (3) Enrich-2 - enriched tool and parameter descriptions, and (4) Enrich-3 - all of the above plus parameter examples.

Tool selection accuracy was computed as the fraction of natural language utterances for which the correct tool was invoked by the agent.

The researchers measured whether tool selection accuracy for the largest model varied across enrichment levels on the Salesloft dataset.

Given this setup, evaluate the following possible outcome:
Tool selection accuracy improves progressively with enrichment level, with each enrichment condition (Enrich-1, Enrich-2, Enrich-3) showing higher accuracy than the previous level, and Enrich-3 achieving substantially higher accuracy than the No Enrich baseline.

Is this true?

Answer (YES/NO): NO